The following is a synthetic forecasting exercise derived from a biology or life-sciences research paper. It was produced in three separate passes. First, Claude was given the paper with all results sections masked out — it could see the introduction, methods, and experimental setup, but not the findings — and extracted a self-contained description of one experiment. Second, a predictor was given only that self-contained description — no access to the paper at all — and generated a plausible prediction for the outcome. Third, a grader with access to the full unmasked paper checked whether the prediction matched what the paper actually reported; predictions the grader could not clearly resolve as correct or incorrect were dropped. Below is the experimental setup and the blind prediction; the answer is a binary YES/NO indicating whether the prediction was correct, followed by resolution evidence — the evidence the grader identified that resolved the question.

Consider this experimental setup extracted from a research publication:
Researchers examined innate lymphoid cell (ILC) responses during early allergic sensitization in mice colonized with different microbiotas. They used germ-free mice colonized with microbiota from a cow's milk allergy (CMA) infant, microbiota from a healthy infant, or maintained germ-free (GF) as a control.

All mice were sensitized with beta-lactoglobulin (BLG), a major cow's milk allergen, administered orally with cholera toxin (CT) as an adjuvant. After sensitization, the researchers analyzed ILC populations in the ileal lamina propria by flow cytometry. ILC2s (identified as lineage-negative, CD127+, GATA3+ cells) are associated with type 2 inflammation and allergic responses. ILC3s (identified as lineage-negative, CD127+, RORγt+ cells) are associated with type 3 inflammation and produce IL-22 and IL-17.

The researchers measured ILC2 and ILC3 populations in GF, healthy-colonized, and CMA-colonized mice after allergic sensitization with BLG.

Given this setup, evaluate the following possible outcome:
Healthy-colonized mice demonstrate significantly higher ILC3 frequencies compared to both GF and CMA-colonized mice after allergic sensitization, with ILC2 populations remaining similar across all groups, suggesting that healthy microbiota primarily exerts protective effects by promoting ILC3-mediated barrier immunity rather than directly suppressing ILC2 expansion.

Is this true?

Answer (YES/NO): NO